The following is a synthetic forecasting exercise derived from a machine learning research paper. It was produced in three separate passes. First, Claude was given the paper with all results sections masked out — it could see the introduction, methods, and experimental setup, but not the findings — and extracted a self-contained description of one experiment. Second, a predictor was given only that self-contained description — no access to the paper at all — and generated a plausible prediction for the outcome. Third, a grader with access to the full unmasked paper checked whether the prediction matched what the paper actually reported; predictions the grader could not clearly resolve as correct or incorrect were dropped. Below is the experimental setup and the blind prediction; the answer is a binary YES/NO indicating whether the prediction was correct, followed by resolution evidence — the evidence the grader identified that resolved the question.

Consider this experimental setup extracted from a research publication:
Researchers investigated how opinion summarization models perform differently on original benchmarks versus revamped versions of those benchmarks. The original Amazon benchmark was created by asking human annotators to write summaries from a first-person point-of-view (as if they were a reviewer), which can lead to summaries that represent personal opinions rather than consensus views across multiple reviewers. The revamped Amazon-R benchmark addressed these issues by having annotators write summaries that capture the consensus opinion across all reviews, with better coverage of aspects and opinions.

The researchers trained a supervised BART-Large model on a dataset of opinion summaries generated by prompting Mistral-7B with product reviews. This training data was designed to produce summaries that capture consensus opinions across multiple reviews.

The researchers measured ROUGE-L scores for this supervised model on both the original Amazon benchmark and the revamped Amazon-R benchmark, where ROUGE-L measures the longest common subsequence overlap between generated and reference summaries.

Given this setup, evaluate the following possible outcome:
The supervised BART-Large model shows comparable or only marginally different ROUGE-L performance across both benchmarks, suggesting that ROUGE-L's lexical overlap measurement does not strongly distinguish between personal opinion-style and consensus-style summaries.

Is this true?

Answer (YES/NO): NO